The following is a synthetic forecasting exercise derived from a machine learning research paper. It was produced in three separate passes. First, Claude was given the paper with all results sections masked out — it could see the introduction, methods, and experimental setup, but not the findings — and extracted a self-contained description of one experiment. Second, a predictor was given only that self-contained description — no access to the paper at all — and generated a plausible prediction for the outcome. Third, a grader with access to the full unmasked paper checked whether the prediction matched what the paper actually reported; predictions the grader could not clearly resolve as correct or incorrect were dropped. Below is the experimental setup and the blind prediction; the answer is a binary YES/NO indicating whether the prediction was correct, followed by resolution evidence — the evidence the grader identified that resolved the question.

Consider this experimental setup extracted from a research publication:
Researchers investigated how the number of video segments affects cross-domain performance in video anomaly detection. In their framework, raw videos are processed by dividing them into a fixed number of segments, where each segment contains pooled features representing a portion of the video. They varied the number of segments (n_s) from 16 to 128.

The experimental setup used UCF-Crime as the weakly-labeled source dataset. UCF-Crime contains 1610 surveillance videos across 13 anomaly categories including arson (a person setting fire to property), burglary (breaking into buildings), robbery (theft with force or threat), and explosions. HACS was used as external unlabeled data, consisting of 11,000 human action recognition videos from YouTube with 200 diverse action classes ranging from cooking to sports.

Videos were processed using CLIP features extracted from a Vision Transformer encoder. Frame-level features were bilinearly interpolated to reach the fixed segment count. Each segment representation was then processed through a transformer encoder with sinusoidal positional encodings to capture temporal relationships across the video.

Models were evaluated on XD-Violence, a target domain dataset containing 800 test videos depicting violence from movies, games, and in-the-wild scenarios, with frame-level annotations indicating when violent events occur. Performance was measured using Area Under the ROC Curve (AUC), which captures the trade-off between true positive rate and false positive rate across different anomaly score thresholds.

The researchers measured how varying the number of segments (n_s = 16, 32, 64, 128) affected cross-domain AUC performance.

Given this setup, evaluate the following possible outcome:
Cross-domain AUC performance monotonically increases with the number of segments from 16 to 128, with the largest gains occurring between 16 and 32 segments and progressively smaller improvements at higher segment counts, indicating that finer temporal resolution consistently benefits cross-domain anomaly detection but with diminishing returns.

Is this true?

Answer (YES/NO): NO